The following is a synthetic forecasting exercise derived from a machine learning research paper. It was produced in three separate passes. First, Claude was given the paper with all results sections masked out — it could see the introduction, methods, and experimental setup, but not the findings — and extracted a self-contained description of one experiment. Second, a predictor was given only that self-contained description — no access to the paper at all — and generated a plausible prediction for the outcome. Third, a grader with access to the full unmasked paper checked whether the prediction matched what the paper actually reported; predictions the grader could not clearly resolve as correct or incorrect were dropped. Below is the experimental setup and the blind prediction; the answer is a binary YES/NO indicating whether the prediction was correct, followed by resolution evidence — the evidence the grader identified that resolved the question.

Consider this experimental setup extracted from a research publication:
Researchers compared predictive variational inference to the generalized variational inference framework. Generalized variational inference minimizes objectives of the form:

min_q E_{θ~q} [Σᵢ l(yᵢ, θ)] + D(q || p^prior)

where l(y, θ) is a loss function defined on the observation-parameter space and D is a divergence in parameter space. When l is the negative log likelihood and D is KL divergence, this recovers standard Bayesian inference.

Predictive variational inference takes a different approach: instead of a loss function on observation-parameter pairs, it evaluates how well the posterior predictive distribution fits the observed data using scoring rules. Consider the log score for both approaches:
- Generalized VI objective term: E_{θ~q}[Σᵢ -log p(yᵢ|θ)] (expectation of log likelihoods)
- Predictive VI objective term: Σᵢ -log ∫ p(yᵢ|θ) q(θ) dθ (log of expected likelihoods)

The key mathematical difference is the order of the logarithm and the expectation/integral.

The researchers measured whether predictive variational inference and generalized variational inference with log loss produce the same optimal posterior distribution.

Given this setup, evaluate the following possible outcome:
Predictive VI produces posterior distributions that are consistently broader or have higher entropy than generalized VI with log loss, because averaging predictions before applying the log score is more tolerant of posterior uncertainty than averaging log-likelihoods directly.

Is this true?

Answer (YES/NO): NO